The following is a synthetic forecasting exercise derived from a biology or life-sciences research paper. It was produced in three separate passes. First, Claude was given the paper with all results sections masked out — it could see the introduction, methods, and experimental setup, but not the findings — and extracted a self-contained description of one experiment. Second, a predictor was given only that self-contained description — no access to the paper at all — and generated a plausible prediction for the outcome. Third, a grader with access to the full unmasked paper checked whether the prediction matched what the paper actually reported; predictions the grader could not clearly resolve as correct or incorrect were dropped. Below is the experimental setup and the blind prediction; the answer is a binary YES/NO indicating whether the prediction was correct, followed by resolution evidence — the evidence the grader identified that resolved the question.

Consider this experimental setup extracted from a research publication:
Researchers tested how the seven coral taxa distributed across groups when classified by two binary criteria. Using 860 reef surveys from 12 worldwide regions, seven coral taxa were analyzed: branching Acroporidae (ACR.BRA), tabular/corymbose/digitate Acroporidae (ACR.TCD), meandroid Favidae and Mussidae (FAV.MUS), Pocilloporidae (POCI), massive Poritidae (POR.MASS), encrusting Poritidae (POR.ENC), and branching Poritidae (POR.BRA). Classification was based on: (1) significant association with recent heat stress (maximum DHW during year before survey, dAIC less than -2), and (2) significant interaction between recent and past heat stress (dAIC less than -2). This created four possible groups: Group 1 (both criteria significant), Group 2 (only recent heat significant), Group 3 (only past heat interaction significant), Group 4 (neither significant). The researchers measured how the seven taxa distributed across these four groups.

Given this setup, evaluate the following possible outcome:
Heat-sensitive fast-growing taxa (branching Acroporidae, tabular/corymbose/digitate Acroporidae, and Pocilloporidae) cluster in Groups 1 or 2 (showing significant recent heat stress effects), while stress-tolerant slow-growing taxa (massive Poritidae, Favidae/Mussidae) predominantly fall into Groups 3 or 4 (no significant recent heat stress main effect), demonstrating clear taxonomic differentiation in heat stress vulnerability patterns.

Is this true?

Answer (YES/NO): NO